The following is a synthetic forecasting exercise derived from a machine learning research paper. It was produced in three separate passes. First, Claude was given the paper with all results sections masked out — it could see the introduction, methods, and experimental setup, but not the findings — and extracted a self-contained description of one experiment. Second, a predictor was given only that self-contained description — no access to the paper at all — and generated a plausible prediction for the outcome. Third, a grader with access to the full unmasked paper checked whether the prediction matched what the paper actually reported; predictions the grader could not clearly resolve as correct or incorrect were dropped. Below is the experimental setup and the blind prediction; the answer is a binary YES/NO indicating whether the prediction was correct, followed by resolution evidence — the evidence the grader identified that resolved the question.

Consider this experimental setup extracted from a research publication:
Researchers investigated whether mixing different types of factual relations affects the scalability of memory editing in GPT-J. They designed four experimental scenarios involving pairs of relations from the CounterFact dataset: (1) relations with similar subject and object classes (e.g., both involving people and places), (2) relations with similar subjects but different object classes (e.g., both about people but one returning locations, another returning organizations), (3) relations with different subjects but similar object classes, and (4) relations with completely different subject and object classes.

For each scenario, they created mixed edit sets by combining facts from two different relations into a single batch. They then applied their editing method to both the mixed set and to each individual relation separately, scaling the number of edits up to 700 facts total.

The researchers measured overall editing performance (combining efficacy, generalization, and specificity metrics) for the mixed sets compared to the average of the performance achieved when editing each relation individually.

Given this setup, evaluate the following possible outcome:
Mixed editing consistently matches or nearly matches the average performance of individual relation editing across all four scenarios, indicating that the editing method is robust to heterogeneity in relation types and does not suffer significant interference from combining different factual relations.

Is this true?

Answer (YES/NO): YES